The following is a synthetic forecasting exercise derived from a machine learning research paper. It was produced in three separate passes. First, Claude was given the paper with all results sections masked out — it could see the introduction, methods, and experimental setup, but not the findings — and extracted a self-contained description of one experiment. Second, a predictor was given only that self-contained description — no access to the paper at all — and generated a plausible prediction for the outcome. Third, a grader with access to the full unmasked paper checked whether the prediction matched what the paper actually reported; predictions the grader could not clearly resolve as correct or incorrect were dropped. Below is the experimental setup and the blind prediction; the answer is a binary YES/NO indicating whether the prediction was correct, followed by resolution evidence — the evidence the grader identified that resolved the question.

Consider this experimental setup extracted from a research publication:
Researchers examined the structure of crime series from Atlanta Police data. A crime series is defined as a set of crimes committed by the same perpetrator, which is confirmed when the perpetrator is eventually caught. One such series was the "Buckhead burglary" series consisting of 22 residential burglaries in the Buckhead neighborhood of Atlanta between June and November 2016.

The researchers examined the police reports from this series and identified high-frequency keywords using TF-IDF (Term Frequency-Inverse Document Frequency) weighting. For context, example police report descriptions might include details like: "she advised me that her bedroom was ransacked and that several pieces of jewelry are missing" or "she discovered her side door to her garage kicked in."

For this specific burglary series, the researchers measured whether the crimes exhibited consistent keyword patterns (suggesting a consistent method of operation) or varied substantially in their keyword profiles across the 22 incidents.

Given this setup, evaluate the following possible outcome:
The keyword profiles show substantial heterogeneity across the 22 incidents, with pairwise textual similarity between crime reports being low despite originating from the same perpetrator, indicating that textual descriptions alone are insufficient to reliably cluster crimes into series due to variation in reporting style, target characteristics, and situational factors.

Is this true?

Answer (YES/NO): NO